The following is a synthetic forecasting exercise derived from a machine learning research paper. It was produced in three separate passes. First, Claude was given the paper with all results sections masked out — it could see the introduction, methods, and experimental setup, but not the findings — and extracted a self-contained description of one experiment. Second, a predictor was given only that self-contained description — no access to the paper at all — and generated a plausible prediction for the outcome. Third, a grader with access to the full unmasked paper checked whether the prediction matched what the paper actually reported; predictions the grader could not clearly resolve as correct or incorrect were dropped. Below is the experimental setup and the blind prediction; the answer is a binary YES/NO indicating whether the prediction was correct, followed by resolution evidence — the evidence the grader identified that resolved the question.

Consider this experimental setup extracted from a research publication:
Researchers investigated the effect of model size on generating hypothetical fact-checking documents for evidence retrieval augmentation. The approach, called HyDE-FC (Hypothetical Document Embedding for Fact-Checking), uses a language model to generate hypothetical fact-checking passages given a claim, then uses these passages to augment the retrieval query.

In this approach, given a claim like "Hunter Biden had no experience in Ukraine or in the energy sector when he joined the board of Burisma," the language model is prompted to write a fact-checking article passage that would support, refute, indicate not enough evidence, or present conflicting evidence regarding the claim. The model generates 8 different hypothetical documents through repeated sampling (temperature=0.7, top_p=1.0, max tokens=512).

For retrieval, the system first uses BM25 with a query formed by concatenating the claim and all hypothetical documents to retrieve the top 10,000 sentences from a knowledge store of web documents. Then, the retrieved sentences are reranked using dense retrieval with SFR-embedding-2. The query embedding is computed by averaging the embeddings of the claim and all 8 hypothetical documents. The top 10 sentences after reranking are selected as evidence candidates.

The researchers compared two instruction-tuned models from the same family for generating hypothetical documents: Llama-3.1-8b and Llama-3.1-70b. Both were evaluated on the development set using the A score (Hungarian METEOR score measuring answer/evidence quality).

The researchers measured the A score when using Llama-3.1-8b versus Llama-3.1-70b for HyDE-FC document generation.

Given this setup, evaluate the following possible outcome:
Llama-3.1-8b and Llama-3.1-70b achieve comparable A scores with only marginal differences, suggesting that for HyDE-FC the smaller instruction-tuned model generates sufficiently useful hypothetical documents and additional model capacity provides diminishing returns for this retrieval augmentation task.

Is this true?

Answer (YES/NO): YES